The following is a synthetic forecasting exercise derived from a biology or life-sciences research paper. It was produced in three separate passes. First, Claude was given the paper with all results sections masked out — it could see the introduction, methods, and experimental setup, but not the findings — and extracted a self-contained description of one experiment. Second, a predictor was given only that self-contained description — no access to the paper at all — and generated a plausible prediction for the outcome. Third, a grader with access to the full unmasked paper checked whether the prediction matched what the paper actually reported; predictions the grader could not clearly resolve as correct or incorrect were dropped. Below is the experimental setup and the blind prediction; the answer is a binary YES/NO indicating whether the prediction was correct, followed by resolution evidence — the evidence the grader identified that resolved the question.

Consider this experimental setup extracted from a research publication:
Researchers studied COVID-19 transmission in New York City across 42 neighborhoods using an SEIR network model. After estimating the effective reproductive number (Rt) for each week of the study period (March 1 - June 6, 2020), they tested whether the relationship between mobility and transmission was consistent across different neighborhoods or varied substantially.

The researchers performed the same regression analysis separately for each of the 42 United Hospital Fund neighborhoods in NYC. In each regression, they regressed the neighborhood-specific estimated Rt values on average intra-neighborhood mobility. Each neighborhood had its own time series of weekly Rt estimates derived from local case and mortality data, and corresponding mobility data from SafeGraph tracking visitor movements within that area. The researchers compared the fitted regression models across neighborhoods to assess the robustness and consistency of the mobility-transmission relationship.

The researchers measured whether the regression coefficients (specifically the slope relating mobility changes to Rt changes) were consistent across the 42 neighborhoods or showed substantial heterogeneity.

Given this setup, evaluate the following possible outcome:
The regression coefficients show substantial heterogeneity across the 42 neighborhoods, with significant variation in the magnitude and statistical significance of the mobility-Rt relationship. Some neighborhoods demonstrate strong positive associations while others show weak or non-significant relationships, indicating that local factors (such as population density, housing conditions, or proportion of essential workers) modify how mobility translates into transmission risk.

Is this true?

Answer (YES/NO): NO